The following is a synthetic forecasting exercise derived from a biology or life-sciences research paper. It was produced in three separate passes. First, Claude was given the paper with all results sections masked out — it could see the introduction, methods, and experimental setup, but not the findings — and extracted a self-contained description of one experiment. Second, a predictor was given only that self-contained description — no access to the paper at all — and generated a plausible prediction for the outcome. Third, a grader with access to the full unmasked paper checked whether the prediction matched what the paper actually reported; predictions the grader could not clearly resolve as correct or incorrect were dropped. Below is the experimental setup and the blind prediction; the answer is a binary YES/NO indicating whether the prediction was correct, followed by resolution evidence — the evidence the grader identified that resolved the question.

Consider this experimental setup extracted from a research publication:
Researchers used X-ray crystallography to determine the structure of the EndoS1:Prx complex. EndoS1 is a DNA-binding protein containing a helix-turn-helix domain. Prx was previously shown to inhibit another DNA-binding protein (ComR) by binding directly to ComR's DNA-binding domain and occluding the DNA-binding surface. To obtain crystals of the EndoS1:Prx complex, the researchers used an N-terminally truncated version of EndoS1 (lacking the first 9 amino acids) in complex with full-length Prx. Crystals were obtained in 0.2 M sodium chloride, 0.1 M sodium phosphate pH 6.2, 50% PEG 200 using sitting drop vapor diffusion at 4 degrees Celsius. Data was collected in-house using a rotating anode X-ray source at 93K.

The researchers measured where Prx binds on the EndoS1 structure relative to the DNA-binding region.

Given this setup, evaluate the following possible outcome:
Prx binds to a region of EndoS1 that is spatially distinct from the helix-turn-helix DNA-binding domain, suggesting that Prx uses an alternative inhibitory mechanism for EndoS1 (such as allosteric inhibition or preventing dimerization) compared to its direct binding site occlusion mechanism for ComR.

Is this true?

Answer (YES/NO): NO